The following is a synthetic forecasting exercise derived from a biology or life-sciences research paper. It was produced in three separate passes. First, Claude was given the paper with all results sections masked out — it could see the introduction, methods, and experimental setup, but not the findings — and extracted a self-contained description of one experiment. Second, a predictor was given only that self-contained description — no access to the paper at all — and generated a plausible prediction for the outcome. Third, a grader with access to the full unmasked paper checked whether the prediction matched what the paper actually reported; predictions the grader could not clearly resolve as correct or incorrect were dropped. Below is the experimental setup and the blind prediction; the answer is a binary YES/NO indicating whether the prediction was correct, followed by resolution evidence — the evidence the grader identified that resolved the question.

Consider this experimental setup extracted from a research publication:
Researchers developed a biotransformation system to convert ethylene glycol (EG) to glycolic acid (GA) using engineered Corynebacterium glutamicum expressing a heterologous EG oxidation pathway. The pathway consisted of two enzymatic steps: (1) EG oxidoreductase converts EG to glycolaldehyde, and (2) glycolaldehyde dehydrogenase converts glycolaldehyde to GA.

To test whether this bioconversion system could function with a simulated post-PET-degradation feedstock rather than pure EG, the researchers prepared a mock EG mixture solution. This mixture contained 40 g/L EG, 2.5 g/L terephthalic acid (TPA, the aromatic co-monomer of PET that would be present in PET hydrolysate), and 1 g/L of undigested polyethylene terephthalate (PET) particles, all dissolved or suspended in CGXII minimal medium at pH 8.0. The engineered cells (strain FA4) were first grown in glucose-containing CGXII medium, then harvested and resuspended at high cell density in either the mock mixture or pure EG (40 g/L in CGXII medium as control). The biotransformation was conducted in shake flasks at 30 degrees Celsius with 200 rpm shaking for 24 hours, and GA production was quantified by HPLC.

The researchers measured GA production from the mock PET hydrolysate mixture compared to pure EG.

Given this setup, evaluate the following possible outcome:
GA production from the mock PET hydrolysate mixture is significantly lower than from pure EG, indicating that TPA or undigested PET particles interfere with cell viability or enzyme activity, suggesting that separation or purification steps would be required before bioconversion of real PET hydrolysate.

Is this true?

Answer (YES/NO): NO